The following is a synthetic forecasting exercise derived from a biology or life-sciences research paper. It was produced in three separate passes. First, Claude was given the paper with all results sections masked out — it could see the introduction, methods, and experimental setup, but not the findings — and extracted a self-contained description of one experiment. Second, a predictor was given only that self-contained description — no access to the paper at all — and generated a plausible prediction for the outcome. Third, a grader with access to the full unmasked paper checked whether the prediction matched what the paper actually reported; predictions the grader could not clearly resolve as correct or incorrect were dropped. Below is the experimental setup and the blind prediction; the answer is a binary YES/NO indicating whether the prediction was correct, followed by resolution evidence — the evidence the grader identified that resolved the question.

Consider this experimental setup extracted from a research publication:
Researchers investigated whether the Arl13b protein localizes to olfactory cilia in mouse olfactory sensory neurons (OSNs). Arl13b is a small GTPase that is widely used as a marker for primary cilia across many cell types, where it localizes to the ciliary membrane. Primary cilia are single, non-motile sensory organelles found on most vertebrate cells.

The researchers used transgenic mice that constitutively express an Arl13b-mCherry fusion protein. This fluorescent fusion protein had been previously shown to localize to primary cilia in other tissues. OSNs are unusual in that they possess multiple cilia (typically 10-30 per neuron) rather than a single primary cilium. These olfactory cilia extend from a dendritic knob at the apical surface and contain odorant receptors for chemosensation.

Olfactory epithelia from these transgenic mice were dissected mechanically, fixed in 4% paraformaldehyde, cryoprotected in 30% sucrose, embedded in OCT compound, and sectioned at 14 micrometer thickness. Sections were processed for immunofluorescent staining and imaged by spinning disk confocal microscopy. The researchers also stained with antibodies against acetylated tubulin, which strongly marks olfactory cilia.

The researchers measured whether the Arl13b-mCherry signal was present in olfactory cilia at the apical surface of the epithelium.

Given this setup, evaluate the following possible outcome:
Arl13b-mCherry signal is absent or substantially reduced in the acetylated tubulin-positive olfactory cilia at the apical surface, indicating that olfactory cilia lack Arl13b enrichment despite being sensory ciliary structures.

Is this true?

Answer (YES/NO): YES